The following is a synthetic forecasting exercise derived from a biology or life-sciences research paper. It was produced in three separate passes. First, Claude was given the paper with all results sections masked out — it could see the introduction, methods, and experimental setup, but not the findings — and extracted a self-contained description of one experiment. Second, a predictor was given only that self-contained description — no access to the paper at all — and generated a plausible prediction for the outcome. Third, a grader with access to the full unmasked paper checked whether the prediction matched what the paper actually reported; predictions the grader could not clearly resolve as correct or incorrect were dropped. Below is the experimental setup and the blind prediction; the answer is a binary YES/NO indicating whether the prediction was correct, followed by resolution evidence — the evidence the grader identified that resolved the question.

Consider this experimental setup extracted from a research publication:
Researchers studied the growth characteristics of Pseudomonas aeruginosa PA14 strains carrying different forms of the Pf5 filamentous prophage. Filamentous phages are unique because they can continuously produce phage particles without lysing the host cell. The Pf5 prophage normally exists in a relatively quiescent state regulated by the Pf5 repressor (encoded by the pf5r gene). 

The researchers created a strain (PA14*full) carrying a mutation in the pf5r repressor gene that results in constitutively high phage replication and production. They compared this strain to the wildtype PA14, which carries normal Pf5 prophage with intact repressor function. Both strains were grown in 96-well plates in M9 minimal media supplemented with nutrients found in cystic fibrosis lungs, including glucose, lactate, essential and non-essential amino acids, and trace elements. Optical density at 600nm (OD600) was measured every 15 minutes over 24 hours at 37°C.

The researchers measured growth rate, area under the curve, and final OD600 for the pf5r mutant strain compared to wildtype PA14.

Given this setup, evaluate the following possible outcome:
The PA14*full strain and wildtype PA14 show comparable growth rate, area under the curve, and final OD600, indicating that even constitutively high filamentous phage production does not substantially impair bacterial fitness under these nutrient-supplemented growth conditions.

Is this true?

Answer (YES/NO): NO